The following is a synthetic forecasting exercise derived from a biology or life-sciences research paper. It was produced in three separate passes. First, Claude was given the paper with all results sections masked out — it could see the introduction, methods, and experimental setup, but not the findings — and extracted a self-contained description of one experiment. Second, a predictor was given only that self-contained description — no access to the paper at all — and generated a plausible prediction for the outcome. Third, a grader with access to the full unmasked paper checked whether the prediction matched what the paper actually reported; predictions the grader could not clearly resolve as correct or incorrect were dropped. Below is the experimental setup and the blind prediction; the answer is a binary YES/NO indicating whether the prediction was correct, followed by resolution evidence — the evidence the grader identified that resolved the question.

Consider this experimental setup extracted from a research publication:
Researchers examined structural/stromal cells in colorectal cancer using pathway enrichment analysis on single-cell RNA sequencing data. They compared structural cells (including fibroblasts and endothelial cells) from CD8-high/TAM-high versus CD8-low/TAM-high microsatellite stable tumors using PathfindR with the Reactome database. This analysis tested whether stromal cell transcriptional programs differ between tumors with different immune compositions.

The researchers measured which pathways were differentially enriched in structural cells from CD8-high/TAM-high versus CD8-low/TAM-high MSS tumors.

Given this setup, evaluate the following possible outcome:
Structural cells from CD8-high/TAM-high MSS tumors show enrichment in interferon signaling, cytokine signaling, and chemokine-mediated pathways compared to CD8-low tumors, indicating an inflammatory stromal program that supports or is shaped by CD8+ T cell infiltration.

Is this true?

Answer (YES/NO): YES